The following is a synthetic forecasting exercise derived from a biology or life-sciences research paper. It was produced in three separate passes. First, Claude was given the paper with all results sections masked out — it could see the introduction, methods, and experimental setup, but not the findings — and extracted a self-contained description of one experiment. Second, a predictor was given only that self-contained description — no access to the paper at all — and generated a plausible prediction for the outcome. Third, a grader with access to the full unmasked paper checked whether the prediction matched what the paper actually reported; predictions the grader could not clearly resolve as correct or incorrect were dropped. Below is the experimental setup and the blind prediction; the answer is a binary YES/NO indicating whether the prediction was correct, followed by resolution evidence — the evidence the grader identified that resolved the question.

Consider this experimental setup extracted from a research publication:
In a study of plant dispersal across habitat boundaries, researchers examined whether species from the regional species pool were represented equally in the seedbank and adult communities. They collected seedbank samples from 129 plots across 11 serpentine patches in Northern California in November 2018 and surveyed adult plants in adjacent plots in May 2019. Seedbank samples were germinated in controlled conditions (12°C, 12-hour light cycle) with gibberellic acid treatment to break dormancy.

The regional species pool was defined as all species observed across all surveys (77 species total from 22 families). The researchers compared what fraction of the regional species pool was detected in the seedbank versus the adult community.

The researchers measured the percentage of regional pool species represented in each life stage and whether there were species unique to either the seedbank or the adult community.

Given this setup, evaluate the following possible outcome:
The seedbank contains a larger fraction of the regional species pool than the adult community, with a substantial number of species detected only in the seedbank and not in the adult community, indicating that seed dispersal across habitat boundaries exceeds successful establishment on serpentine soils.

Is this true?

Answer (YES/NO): NO